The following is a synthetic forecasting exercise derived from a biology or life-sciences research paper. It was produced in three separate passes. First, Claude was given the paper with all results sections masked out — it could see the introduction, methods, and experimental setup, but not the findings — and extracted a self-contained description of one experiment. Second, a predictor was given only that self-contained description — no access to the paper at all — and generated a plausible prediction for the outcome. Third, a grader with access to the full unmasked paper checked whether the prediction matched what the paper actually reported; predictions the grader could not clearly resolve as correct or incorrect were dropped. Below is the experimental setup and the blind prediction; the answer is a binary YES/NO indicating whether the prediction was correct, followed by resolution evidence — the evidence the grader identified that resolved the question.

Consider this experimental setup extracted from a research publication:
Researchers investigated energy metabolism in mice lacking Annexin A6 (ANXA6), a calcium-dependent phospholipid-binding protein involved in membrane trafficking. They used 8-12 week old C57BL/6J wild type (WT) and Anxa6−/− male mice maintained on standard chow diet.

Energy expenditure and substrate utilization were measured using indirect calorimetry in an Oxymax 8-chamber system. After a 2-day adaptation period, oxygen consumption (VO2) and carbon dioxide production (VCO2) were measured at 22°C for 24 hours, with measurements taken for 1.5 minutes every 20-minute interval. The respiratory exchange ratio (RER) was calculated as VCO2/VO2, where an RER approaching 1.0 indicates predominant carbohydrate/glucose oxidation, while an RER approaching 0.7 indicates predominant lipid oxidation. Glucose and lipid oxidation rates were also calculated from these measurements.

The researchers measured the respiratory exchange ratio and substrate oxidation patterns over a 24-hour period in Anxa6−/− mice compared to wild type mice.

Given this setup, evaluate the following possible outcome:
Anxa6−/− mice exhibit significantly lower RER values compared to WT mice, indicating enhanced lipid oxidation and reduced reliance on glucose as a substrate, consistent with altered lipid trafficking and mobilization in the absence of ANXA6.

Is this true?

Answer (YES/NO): YES